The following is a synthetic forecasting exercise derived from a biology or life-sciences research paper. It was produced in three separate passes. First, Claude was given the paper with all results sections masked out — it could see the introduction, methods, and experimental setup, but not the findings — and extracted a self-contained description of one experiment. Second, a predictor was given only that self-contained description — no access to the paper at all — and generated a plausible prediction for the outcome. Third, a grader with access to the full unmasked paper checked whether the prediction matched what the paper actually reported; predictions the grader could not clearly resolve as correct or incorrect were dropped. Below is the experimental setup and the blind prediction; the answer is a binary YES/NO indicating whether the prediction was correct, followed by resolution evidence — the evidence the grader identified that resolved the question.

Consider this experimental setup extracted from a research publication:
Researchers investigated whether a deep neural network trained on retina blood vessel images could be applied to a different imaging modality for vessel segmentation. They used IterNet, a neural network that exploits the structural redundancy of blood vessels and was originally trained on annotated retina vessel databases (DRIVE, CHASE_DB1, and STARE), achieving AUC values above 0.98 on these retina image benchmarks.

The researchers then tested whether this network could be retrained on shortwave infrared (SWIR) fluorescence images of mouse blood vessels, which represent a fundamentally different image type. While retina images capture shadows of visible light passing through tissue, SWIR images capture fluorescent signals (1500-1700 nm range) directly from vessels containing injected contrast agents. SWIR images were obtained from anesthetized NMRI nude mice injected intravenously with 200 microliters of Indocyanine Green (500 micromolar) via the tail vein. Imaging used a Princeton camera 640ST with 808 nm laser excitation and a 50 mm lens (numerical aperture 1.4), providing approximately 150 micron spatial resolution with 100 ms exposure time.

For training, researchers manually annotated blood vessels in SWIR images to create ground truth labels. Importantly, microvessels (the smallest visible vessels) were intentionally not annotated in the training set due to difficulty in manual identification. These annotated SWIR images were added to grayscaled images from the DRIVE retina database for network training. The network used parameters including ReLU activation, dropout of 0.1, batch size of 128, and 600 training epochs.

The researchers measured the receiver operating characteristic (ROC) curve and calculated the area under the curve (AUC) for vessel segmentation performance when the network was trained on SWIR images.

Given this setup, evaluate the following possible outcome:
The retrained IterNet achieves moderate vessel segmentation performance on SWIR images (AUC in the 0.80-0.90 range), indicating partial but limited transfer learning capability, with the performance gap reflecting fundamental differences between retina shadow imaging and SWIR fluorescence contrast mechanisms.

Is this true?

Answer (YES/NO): YES